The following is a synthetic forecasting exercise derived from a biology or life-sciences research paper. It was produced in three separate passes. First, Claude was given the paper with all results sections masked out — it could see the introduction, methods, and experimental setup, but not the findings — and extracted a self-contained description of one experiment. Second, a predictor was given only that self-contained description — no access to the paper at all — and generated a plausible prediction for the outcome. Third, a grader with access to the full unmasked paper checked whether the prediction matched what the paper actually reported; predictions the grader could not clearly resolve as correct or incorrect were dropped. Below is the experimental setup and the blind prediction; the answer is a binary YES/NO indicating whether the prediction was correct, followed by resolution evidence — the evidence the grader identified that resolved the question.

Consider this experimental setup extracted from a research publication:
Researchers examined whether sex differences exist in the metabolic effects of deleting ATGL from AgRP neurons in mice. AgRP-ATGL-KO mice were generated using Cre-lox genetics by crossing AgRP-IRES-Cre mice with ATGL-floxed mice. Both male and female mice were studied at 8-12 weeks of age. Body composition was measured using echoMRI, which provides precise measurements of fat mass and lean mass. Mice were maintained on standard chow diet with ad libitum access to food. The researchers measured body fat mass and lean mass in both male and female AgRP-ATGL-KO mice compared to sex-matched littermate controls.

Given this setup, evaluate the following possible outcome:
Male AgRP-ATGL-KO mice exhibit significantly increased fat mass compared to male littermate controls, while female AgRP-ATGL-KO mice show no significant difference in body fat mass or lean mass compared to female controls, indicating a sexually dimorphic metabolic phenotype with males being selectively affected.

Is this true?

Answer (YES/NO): NO